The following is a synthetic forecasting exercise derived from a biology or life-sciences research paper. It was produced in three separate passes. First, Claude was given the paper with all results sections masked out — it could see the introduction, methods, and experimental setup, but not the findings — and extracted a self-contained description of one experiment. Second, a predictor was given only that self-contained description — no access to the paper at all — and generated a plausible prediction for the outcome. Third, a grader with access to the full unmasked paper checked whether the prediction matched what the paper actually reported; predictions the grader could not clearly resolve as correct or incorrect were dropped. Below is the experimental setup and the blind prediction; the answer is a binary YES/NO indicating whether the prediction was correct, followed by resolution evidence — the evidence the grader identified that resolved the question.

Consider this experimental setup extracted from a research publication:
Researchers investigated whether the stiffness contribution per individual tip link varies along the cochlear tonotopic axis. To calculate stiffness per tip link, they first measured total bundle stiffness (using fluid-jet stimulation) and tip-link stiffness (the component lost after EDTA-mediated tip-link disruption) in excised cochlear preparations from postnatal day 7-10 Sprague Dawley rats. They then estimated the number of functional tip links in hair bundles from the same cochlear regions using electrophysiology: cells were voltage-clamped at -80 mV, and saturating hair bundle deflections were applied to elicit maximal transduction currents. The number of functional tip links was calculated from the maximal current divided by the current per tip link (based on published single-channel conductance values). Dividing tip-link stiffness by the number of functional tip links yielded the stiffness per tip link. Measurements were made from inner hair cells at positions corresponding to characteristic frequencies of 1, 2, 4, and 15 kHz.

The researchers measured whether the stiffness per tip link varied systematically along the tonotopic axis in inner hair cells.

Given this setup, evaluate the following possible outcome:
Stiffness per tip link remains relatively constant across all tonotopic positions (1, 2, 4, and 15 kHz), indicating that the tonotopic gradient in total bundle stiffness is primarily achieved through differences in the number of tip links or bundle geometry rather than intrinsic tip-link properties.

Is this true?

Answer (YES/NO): NO